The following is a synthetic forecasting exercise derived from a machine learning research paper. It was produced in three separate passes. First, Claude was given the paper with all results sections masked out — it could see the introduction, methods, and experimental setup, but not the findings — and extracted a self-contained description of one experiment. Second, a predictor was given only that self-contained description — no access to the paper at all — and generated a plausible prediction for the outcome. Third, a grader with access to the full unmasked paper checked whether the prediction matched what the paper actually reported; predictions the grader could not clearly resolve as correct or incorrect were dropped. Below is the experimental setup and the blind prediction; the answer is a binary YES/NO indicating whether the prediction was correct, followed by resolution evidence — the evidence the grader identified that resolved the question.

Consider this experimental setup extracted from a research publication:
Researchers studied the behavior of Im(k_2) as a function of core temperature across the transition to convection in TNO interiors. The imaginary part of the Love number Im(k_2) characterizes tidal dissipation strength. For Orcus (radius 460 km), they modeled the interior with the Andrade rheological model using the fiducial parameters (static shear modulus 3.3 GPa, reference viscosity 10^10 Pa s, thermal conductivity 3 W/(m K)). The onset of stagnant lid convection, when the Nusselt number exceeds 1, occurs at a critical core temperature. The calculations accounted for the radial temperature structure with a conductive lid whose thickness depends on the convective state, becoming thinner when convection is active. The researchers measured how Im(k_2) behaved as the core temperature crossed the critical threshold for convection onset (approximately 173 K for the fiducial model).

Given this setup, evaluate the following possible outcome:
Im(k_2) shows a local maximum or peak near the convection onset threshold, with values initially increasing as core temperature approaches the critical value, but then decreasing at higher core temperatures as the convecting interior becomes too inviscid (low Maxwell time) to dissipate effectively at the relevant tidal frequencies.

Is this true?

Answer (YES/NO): NO